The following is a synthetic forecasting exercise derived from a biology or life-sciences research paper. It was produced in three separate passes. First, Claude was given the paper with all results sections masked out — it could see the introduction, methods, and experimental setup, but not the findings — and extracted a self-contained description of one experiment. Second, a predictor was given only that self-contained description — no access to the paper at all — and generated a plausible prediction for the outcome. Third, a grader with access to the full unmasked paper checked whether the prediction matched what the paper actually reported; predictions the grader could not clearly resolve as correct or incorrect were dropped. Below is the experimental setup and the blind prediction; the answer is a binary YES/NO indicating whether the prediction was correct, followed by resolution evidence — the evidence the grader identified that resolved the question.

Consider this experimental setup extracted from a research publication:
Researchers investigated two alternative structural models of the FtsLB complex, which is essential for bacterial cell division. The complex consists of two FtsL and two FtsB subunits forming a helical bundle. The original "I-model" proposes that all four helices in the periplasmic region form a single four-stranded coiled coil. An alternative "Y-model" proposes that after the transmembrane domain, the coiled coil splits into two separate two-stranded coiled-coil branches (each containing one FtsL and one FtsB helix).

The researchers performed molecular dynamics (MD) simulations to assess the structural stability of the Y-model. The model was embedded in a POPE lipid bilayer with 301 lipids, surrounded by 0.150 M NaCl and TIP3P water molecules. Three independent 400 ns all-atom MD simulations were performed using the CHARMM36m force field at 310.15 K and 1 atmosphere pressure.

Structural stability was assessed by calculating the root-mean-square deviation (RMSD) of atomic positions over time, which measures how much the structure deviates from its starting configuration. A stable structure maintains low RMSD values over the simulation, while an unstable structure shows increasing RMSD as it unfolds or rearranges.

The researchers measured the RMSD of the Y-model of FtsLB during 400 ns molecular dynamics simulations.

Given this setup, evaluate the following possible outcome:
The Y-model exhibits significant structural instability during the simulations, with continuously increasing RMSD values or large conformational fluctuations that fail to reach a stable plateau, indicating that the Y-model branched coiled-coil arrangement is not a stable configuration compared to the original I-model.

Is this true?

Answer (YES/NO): NO